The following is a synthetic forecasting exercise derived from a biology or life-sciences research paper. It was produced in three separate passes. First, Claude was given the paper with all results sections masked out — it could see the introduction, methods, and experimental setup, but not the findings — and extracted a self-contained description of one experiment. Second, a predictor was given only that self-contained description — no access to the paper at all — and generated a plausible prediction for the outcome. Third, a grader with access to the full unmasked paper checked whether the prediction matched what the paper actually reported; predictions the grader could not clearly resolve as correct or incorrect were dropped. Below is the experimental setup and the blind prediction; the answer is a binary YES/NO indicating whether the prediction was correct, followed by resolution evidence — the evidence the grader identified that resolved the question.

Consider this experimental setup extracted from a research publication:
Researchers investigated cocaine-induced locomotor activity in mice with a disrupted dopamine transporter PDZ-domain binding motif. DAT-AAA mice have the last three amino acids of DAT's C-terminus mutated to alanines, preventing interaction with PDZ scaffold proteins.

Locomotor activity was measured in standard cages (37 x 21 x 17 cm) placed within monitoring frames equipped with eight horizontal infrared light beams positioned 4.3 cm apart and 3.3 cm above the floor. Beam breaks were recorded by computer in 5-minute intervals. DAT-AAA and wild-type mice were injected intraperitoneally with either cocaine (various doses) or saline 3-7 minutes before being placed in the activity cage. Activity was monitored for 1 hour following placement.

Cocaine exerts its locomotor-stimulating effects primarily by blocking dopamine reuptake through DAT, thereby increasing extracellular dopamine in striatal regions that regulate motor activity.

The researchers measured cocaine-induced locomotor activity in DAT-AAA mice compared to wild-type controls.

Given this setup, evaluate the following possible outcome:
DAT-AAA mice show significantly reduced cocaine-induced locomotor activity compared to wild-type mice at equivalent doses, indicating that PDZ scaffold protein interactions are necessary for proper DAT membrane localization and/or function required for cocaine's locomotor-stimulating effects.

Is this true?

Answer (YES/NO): YES